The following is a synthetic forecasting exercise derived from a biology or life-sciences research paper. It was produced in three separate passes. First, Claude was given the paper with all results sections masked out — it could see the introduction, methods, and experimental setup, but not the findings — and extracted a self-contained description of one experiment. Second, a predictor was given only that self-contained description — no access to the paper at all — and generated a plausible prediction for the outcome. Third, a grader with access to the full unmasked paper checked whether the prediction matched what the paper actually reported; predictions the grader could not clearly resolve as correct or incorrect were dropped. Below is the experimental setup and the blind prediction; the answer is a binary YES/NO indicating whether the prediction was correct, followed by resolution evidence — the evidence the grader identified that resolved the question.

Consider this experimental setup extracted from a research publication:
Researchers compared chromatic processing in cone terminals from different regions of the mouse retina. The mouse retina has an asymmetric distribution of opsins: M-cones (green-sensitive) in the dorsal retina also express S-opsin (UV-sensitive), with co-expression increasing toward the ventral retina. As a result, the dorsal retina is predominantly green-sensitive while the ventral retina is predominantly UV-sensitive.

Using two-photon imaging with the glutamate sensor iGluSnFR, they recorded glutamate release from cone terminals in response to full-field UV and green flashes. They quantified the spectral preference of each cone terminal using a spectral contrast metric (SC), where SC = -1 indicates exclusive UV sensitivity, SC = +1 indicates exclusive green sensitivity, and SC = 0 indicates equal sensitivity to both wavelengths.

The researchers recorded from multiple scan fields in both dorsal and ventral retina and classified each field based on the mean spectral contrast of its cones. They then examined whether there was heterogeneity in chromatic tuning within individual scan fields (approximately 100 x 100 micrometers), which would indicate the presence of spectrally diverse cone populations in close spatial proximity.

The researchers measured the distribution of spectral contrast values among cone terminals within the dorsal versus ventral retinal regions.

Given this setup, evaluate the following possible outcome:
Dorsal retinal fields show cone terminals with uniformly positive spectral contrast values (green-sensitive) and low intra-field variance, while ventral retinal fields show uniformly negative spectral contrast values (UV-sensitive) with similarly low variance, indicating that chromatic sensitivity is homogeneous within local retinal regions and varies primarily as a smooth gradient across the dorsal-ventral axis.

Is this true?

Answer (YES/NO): NO